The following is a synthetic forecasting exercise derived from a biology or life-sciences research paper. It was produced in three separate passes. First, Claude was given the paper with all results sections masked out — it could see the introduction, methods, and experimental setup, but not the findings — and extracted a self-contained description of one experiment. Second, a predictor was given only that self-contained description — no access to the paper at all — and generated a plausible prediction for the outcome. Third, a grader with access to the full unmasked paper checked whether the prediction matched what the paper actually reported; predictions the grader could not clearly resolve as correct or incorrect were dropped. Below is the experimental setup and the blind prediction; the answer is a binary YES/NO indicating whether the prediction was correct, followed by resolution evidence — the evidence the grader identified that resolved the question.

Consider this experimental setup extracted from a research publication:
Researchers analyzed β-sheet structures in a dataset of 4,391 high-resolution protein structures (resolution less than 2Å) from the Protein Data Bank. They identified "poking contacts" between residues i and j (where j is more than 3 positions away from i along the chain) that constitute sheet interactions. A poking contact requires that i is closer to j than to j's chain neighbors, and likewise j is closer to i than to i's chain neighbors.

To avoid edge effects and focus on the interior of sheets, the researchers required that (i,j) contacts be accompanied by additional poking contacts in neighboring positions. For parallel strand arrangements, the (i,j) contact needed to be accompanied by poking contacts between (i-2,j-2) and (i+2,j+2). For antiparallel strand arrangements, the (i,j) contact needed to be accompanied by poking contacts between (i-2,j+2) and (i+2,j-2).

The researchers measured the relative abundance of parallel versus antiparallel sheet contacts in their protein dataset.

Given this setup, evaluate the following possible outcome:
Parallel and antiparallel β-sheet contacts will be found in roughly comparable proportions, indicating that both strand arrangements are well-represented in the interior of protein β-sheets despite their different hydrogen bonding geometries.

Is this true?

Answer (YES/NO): NO